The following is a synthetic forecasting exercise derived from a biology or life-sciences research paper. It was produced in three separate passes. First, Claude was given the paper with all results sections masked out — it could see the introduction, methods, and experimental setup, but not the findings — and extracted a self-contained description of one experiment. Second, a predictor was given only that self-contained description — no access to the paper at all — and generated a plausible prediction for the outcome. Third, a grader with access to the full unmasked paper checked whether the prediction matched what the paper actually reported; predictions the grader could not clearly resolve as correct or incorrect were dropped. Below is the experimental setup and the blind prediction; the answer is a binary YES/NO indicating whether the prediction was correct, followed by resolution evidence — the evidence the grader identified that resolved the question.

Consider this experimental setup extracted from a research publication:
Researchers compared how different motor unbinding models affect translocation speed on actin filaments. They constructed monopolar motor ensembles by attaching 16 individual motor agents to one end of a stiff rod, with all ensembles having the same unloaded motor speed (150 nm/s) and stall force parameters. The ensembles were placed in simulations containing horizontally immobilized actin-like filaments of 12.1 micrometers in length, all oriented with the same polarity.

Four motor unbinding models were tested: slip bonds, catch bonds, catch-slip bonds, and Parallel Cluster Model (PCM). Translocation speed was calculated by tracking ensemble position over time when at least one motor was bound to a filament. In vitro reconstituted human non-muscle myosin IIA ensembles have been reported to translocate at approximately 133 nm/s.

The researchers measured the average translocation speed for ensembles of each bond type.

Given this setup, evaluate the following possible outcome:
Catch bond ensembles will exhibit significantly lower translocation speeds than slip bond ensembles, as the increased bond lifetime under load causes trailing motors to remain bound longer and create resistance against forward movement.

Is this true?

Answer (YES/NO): NO